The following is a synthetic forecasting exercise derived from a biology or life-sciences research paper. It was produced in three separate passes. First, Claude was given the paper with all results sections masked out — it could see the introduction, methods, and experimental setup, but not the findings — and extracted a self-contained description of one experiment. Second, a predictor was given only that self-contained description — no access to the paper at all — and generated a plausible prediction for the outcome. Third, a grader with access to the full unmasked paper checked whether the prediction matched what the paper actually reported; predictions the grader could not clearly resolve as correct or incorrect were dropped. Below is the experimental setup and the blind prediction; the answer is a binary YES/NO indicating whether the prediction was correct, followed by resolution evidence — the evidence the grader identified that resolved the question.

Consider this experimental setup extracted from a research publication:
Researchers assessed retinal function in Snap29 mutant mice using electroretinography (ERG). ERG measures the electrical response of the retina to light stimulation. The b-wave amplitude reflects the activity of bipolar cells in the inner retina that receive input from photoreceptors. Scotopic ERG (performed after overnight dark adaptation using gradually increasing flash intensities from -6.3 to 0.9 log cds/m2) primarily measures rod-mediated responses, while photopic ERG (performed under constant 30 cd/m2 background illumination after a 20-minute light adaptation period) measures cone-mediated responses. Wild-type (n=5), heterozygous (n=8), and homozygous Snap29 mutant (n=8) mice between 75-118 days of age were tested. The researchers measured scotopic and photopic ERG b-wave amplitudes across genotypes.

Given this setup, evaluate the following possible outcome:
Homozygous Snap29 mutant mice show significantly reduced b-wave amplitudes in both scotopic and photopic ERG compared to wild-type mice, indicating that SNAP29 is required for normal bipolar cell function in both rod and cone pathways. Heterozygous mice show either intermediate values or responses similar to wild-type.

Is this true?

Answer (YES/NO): NO